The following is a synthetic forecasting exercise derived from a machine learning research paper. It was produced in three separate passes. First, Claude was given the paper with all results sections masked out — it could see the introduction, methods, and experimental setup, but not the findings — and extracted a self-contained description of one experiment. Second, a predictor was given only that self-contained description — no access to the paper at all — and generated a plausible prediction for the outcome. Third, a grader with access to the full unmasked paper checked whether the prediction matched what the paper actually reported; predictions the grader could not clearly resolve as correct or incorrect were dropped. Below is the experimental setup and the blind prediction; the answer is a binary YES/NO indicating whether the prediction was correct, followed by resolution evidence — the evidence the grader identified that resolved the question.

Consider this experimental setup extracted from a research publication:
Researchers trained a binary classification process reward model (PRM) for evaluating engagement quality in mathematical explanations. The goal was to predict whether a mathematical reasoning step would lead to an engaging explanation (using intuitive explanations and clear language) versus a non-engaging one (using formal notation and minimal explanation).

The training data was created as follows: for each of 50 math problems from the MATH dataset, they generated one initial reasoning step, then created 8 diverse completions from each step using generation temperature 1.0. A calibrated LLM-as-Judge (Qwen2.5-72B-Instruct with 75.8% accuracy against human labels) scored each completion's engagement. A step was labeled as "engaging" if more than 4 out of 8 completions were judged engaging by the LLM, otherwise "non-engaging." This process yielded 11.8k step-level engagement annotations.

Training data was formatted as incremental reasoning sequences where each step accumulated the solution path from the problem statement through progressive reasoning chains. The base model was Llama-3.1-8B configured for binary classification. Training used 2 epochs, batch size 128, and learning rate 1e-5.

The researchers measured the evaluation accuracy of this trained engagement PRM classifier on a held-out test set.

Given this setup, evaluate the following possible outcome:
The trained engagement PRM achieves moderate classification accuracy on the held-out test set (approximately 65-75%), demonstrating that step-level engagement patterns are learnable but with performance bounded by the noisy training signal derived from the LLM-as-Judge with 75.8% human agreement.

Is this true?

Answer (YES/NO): NO